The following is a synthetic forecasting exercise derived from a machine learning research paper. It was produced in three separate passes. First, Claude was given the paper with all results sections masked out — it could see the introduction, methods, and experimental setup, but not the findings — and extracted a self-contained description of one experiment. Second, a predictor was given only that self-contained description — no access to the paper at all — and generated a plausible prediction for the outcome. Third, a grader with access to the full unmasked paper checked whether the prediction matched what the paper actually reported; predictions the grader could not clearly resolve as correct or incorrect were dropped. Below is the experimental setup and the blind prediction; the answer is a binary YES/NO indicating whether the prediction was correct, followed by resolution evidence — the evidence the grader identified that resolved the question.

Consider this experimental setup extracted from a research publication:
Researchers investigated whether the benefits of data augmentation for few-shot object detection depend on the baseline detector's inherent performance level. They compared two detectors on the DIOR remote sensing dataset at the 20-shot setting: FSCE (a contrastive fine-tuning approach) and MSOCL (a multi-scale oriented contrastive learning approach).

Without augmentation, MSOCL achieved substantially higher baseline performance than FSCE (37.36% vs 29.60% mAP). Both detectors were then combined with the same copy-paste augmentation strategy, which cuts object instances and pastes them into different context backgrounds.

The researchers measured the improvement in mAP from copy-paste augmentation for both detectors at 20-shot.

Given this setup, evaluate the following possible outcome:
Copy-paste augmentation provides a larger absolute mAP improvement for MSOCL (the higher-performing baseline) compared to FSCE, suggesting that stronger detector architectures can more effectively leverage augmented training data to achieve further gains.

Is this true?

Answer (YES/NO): NO